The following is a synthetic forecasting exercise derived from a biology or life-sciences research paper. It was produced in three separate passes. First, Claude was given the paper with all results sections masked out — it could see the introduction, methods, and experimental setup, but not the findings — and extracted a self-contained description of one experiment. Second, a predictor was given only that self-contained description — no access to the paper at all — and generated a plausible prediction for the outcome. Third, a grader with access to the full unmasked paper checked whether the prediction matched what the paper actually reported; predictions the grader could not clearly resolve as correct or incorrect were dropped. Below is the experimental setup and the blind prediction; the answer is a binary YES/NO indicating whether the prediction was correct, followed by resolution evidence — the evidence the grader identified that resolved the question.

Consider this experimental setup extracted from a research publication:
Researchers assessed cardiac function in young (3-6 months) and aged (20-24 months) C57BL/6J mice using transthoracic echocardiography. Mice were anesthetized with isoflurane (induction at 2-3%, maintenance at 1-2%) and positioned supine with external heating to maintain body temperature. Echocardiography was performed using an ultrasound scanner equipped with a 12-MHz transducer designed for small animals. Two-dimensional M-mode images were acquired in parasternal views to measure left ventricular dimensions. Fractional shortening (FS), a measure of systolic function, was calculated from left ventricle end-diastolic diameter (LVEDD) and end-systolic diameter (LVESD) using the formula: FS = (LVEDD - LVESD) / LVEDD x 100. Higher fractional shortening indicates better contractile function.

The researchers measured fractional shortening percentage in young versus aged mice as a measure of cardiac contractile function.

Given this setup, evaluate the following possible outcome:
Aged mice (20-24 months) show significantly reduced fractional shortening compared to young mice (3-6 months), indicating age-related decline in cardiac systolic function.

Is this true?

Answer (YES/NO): NO